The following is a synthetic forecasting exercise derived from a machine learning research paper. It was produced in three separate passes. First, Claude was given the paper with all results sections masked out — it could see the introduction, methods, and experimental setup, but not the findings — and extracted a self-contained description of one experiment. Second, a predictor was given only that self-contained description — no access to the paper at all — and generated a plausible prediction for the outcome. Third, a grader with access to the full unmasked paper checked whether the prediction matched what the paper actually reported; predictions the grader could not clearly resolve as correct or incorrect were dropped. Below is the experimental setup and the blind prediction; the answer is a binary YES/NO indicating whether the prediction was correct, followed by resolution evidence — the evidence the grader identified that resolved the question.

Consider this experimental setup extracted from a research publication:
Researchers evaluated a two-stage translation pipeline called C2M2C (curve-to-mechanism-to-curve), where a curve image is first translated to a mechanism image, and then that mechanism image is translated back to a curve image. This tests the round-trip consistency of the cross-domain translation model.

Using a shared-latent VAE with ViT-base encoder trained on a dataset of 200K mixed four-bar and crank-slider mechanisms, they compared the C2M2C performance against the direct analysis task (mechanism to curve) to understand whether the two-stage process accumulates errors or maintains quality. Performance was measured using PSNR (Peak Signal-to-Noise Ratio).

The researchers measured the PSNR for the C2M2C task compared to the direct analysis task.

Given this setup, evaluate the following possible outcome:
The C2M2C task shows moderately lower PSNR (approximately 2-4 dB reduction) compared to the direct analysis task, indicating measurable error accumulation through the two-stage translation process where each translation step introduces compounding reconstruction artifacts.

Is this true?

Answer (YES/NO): NO